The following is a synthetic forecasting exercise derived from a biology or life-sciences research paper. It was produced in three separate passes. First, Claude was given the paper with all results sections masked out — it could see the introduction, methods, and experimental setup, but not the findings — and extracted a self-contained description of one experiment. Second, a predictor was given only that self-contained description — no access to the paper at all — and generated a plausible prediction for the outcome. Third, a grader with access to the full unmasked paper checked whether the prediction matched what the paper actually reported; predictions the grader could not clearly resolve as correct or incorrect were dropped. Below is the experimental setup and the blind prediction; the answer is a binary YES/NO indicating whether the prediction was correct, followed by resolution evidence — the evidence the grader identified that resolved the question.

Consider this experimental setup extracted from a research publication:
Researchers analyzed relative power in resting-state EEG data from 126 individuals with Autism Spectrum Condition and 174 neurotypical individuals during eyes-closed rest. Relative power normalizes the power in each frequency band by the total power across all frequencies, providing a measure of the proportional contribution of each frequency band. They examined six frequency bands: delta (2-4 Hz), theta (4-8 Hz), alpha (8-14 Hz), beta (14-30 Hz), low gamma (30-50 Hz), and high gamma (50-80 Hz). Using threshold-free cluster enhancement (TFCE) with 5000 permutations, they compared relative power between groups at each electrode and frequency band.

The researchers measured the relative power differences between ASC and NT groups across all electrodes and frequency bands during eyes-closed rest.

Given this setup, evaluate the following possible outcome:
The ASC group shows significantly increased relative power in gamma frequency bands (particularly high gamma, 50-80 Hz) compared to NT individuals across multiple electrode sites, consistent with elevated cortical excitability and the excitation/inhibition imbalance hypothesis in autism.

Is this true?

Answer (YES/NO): NO